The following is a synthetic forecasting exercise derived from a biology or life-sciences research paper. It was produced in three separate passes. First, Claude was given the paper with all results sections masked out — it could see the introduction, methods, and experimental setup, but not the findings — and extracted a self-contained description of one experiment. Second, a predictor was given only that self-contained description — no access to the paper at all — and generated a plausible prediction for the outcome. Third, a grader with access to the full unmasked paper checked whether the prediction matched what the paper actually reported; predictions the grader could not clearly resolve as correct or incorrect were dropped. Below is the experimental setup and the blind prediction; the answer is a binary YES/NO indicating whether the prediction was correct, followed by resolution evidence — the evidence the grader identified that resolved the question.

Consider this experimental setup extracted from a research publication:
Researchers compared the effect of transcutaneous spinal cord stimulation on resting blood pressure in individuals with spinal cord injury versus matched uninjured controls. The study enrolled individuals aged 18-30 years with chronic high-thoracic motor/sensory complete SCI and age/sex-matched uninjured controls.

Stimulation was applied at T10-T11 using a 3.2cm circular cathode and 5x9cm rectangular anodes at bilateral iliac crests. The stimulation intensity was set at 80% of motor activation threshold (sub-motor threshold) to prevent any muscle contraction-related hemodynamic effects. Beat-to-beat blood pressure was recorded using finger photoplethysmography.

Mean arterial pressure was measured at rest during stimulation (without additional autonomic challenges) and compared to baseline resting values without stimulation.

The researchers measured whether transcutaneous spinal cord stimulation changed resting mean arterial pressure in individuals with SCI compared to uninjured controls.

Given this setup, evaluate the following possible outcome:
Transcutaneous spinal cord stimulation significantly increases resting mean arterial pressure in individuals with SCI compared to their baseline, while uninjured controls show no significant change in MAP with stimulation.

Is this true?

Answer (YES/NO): NO